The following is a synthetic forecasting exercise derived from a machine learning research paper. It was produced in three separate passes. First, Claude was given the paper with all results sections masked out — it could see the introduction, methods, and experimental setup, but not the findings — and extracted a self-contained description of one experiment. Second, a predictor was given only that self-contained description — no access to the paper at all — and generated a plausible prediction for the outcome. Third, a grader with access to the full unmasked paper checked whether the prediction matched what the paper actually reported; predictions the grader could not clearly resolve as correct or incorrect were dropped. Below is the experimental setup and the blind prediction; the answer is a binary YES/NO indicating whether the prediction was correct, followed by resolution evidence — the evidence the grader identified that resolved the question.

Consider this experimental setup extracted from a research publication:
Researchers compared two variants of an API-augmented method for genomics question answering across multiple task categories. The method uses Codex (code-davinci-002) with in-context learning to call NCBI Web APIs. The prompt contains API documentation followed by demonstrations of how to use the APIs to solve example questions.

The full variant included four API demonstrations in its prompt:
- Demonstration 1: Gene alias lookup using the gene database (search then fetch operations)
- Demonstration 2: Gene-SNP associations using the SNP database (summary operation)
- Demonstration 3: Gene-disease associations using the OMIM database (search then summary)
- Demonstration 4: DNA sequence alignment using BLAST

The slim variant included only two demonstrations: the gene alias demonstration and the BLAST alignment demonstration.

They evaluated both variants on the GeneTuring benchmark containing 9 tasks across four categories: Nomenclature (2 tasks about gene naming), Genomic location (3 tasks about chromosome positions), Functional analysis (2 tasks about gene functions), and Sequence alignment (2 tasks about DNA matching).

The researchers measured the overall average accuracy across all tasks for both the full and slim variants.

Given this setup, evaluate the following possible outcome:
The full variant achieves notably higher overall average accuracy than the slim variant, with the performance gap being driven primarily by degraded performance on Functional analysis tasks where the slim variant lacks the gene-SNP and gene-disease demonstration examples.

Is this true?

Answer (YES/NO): NO